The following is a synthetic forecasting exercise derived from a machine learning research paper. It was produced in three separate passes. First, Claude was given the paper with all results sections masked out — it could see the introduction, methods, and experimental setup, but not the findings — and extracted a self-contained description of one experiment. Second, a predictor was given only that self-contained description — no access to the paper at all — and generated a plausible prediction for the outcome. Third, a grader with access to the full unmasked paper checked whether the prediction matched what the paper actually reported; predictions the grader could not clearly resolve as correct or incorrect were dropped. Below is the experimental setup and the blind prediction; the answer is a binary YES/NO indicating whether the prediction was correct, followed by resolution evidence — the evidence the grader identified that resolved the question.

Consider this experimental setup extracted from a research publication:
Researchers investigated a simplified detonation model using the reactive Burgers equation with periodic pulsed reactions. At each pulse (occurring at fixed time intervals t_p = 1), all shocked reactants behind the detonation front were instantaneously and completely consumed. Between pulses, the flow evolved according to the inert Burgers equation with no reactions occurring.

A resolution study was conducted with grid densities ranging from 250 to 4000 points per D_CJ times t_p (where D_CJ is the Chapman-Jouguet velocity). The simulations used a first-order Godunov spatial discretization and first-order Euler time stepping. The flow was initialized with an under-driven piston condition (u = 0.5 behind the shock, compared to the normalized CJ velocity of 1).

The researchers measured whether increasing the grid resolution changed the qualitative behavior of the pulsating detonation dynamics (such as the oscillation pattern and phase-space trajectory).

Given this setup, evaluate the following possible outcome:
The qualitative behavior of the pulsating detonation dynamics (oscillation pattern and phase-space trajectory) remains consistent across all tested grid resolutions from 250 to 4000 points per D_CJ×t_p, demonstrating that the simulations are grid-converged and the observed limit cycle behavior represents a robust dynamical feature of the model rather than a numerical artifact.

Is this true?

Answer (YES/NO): YES